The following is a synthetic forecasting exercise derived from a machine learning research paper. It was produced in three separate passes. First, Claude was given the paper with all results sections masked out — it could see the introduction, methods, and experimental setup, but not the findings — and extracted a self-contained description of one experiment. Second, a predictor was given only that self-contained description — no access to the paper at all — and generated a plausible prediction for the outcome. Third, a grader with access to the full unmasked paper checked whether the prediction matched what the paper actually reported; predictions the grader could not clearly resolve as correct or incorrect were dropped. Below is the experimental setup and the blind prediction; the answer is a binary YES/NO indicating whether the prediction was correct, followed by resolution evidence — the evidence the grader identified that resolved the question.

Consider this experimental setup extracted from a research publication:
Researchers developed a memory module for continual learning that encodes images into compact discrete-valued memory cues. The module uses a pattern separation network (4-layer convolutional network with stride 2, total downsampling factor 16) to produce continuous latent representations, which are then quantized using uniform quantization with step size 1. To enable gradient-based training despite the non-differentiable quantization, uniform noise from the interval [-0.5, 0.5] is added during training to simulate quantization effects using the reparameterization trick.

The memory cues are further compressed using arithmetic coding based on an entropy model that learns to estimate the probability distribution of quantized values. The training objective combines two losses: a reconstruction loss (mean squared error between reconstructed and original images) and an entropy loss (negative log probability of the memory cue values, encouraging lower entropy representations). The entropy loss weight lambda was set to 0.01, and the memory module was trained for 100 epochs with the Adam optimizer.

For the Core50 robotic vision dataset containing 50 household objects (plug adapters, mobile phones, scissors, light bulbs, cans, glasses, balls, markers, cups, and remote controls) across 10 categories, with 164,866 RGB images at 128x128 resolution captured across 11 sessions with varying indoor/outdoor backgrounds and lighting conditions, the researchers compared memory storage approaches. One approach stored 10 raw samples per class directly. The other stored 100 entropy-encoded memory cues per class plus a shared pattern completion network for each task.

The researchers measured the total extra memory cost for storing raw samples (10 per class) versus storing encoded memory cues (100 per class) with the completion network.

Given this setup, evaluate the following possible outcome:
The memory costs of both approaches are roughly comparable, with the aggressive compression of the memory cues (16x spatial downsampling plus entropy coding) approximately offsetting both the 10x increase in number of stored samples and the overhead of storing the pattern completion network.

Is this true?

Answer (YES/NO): YES